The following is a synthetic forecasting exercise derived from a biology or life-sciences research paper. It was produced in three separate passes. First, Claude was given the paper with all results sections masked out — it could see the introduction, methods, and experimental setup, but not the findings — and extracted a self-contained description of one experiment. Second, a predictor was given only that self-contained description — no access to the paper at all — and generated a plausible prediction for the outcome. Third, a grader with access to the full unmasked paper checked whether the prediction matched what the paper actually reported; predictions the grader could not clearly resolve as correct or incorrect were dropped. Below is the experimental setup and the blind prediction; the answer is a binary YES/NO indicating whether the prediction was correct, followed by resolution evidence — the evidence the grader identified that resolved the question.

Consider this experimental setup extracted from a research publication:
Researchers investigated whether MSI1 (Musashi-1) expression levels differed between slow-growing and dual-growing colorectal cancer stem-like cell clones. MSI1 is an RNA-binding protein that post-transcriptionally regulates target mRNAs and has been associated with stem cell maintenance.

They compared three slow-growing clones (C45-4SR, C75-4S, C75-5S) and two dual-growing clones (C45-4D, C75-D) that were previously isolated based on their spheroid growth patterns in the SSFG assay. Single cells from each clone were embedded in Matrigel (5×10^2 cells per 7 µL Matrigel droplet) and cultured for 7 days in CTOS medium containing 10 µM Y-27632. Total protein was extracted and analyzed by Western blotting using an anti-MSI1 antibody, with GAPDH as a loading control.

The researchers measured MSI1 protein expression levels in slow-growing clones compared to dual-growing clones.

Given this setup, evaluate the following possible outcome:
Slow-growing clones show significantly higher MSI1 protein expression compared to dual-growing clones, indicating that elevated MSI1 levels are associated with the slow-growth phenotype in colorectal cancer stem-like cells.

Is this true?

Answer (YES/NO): NO